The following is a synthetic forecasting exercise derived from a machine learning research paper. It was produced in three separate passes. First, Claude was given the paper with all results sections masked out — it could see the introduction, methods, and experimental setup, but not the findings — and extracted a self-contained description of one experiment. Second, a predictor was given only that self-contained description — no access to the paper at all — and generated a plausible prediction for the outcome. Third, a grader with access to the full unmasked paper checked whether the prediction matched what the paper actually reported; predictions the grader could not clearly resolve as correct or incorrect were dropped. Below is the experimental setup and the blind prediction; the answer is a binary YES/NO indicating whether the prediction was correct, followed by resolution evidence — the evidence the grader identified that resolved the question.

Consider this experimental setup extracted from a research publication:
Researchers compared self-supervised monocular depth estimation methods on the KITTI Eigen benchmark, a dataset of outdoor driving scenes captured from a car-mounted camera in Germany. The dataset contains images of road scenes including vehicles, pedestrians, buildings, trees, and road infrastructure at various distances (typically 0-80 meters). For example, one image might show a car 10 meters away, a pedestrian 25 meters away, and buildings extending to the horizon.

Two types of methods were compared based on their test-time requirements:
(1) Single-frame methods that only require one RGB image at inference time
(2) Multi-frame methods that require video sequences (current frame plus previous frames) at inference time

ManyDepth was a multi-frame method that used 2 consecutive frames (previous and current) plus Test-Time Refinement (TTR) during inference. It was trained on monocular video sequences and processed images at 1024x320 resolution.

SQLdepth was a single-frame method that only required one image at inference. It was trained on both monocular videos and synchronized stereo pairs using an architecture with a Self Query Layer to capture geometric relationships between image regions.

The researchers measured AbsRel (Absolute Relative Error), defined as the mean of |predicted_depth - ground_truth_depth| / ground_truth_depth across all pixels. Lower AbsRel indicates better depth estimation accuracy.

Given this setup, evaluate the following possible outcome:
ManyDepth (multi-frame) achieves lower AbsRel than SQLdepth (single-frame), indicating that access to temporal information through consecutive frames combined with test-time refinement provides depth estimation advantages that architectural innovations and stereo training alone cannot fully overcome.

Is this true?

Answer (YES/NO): NO